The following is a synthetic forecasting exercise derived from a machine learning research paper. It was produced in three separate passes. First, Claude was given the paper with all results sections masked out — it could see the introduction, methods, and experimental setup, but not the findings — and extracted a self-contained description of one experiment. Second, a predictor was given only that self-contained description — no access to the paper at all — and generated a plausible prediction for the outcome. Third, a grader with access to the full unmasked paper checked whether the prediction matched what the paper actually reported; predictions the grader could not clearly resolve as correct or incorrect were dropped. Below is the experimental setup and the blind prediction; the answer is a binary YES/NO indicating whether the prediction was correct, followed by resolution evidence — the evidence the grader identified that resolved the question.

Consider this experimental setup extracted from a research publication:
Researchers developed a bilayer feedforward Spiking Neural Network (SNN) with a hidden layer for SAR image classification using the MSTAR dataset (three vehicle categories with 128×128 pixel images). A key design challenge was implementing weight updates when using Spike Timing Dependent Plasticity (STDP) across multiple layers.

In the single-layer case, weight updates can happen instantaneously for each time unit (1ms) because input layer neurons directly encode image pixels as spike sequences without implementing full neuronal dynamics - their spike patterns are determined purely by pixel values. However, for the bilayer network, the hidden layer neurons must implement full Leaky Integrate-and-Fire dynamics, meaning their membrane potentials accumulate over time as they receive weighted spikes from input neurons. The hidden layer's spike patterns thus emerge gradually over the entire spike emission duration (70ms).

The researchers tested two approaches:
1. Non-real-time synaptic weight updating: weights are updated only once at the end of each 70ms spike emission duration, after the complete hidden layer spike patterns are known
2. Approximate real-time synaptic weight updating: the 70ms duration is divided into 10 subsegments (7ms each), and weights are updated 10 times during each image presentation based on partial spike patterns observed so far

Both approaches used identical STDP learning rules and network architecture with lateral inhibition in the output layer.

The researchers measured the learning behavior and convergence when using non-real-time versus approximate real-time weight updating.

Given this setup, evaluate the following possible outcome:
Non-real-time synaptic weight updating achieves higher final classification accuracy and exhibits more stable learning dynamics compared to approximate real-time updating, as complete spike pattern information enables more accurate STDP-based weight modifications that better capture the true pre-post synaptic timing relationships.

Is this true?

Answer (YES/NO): NO